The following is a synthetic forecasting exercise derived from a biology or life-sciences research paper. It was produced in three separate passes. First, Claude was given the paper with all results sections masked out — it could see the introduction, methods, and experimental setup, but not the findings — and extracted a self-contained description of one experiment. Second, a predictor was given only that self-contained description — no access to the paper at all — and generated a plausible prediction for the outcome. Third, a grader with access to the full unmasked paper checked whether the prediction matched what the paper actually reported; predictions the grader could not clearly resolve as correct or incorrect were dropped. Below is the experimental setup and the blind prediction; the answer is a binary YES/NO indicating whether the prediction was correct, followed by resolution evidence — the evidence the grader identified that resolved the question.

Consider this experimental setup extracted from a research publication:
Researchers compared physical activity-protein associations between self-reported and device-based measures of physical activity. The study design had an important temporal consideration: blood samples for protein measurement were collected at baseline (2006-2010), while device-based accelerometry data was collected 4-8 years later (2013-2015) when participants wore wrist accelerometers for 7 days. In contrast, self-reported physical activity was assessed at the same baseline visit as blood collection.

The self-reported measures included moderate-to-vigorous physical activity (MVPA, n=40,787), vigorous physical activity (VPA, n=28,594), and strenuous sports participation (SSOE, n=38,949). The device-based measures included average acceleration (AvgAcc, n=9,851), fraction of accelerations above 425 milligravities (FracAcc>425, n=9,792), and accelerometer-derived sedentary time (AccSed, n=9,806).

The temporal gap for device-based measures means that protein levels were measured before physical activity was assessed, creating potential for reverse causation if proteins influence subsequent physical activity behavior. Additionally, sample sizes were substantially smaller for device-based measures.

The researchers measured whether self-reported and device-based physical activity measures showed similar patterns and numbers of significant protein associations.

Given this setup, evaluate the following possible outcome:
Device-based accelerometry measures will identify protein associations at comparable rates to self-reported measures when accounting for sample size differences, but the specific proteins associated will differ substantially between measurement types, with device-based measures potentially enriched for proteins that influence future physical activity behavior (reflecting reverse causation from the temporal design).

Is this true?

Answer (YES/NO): NO